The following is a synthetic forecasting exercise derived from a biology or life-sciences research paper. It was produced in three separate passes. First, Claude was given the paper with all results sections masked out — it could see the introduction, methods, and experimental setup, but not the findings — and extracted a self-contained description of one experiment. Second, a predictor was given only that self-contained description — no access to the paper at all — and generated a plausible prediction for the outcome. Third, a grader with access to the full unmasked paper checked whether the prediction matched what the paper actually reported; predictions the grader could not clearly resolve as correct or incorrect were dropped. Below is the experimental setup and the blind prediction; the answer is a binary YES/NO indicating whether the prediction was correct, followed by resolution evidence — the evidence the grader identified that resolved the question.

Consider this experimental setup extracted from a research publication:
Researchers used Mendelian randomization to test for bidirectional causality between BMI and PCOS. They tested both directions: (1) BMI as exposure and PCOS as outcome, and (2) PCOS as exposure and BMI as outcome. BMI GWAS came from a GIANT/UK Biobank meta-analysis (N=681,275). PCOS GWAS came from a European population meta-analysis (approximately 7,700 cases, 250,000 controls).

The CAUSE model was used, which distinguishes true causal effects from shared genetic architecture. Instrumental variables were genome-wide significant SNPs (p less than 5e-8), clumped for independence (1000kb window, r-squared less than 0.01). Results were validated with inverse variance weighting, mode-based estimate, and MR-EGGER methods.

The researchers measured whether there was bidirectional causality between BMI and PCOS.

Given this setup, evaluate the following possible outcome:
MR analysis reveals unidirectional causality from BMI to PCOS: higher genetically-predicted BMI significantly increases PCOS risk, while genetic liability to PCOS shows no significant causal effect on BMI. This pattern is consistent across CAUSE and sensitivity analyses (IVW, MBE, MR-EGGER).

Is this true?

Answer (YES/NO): YES